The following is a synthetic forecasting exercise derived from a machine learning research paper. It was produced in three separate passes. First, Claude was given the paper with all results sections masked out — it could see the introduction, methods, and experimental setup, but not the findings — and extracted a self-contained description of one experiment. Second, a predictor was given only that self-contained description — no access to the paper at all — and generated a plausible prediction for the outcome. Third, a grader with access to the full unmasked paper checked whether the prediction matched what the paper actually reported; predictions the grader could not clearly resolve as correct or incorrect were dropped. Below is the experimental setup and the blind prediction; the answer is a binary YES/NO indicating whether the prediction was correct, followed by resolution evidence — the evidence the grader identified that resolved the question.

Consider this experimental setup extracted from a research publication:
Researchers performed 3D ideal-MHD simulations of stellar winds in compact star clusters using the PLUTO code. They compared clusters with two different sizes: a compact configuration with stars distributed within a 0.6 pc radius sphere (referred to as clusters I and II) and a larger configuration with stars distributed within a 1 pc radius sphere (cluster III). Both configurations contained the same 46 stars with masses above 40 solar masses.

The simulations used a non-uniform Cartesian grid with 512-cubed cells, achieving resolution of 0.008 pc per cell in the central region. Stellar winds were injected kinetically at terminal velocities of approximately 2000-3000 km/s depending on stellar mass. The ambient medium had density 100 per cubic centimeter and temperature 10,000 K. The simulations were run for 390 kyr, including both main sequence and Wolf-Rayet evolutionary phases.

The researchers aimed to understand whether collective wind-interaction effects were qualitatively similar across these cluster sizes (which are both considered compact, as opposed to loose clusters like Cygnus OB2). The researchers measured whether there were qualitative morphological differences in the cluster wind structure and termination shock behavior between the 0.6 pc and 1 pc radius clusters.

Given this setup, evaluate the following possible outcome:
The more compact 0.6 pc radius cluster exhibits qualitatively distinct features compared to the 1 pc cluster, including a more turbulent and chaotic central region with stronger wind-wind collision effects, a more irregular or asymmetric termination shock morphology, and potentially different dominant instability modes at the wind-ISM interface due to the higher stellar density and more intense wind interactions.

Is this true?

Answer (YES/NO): NO